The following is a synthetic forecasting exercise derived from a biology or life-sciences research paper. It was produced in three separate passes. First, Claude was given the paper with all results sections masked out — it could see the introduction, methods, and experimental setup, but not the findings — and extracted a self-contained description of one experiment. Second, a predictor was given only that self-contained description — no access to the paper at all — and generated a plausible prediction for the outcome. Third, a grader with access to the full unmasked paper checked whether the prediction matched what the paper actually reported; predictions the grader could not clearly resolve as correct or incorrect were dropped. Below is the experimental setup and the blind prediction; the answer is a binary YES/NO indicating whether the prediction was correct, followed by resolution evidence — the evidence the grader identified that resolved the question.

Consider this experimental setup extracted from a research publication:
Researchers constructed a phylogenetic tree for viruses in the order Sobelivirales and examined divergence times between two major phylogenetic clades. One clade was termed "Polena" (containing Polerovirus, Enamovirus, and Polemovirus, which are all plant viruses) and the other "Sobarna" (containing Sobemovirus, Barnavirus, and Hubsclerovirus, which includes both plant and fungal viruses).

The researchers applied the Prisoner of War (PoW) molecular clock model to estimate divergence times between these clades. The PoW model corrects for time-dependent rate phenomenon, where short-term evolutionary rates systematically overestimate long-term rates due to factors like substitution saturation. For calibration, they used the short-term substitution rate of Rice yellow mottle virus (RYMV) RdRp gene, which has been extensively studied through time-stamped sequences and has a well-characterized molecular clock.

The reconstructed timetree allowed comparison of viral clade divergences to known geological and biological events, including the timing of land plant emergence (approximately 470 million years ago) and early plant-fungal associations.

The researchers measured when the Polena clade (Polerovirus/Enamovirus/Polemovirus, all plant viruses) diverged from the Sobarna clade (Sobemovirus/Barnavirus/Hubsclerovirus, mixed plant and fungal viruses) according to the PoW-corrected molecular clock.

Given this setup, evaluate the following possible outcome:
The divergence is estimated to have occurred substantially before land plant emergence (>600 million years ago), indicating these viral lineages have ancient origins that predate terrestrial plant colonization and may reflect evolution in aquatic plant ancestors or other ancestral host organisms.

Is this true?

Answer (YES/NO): NO